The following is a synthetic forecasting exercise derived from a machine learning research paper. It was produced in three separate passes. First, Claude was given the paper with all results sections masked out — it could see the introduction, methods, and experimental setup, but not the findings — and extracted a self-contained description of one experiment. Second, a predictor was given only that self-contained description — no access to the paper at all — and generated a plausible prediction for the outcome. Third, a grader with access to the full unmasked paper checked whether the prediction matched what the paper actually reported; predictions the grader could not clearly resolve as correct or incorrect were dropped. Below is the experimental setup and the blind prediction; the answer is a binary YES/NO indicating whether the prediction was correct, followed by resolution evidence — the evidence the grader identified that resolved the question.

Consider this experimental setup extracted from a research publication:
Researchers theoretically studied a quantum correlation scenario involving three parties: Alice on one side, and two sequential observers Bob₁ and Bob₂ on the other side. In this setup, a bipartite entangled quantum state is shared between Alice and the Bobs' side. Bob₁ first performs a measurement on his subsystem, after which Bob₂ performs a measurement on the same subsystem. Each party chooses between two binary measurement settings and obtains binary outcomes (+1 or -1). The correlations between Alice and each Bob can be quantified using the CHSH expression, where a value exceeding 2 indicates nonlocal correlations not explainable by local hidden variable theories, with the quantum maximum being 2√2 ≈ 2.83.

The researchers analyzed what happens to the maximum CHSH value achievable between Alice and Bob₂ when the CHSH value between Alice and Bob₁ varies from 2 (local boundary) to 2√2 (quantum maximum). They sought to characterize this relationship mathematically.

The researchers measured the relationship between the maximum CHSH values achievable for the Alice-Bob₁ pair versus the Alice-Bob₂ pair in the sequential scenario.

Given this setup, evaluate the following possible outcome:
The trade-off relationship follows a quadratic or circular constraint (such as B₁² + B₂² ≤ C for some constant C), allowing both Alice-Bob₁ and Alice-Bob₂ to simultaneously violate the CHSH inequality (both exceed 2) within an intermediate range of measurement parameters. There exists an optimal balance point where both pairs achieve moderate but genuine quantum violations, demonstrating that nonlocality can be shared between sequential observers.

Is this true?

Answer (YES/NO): YES